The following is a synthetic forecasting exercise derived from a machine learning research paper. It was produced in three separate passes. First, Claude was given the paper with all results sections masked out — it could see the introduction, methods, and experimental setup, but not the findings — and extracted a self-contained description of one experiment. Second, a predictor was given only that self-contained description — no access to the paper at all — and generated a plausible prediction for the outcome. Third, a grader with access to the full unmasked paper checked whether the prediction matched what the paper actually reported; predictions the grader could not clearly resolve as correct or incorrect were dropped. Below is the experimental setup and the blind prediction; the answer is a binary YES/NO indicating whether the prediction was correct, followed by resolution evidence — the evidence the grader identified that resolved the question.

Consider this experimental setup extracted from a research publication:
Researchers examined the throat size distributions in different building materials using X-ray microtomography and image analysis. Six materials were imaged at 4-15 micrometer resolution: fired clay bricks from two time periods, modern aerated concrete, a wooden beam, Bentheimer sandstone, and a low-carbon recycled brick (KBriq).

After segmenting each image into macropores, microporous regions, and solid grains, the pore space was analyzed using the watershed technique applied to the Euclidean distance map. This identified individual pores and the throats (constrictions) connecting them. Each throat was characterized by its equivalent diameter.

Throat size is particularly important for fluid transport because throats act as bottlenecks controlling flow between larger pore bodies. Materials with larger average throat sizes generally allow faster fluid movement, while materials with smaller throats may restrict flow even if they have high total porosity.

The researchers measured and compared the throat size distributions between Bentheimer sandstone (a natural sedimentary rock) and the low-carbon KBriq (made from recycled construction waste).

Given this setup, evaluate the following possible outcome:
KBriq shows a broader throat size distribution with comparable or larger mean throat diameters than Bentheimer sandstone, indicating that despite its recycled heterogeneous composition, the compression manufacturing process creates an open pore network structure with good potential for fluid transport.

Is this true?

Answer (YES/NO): YES